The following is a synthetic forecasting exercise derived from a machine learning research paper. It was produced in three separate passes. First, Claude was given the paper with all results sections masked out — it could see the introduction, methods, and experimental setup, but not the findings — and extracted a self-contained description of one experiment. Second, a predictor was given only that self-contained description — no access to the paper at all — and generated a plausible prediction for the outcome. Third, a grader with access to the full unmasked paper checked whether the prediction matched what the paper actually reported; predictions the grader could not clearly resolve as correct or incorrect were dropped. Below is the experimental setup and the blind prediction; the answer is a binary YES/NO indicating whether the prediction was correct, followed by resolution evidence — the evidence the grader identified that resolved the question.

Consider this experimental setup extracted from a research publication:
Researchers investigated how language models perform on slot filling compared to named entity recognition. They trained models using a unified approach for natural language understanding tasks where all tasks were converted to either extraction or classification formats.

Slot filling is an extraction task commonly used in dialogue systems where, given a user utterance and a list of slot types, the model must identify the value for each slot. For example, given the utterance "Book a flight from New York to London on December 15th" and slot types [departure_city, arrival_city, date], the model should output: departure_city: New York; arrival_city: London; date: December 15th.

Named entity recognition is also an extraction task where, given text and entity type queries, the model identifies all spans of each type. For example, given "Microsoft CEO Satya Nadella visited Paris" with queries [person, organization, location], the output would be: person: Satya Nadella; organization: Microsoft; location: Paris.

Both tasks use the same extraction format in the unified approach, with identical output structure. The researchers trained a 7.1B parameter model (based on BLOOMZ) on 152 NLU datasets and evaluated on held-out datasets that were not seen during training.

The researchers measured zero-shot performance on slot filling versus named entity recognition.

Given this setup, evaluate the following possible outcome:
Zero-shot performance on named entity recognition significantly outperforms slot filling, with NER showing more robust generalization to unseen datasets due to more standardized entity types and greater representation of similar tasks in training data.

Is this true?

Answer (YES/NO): NO